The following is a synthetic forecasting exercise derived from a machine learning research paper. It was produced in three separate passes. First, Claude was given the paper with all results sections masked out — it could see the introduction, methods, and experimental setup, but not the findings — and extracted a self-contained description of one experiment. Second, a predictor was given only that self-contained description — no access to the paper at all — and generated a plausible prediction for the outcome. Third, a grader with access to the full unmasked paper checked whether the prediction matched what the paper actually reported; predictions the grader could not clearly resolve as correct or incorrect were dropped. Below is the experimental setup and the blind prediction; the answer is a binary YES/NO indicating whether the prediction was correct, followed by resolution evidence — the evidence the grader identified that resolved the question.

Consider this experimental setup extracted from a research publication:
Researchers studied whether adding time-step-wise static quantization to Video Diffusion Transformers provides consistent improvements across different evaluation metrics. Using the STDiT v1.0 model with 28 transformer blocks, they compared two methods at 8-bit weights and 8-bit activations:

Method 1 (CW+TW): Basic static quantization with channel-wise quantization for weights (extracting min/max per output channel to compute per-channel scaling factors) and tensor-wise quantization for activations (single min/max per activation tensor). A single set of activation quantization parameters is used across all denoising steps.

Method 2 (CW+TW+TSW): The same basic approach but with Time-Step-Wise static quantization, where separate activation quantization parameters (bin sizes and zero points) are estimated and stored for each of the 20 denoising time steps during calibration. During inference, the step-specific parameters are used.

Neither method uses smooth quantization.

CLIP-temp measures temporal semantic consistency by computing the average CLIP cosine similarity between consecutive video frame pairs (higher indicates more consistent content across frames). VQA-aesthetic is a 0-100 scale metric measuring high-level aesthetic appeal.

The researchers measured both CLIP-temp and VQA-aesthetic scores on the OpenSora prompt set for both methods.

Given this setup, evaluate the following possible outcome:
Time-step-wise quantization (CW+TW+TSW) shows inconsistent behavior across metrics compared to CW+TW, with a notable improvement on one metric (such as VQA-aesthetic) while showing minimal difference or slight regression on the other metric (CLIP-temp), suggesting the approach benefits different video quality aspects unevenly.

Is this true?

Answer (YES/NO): NO